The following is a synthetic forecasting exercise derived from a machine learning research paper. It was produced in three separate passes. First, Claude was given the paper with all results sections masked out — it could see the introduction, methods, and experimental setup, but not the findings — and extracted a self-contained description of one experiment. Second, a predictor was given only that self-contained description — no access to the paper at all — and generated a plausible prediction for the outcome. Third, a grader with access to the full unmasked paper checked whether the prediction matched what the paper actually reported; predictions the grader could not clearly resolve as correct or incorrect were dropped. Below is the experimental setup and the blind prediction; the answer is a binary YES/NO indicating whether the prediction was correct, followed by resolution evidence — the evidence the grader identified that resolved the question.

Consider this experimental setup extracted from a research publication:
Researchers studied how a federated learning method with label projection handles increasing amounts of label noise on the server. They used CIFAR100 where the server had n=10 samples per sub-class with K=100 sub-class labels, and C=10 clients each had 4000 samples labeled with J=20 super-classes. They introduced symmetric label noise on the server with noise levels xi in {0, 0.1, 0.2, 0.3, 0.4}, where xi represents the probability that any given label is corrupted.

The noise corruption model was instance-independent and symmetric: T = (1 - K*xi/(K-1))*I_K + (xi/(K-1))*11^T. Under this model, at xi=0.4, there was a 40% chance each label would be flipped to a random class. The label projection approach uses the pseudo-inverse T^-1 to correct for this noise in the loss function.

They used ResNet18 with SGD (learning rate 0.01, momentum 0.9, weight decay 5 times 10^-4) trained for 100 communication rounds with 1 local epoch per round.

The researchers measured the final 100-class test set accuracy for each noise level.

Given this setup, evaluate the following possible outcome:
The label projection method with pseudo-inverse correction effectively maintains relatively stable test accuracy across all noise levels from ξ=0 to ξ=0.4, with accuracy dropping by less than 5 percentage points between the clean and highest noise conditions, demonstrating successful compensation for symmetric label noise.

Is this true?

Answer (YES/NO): NO